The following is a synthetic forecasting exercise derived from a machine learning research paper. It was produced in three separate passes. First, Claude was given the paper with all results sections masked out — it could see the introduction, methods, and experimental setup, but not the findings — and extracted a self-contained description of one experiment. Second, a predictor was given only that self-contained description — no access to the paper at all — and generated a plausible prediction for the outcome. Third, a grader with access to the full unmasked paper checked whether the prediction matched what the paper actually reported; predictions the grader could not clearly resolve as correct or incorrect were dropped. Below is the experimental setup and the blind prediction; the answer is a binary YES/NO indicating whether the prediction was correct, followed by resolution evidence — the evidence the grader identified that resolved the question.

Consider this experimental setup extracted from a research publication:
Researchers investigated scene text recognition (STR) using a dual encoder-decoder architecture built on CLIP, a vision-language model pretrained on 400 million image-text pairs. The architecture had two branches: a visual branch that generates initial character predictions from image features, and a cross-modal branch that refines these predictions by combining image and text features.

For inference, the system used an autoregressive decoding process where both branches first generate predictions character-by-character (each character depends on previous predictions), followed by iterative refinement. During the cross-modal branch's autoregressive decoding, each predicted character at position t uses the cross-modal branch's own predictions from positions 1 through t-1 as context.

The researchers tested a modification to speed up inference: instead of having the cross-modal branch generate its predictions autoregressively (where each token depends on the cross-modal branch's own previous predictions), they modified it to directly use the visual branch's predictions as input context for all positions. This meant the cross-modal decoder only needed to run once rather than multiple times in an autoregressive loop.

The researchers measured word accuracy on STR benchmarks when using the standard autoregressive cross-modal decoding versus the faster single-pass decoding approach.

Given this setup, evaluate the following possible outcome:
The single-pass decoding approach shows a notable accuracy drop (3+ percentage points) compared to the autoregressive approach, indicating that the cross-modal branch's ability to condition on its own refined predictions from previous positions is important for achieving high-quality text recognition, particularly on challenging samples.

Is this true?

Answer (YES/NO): NO